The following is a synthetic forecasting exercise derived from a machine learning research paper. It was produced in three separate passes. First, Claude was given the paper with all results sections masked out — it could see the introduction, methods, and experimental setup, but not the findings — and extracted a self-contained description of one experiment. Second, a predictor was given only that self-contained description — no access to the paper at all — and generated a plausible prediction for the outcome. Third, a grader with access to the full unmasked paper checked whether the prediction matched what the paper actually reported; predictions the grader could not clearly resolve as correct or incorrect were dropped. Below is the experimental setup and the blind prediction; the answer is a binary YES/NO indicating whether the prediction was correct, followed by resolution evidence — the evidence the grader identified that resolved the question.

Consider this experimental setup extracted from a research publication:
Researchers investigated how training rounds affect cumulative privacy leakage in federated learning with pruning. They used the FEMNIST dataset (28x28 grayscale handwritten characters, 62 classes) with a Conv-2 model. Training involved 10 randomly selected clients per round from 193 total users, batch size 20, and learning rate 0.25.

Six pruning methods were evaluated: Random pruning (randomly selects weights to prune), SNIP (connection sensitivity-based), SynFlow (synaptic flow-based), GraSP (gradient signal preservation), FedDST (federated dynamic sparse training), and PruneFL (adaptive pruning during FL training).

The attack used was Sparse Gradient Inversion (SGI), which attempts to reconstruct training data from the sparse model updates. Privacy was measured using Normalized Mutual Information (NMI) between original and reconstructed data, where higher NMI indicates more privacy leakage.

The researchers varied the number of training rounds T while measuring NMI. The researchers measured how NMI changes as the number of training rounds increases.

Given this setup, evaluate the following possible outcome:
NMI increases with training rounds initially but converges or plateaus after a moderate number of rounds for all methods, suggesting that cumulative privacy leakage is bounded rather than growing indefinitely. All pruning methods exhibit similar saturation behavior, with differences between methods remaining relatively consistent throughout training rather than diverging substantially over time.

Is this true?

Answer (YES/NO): NO